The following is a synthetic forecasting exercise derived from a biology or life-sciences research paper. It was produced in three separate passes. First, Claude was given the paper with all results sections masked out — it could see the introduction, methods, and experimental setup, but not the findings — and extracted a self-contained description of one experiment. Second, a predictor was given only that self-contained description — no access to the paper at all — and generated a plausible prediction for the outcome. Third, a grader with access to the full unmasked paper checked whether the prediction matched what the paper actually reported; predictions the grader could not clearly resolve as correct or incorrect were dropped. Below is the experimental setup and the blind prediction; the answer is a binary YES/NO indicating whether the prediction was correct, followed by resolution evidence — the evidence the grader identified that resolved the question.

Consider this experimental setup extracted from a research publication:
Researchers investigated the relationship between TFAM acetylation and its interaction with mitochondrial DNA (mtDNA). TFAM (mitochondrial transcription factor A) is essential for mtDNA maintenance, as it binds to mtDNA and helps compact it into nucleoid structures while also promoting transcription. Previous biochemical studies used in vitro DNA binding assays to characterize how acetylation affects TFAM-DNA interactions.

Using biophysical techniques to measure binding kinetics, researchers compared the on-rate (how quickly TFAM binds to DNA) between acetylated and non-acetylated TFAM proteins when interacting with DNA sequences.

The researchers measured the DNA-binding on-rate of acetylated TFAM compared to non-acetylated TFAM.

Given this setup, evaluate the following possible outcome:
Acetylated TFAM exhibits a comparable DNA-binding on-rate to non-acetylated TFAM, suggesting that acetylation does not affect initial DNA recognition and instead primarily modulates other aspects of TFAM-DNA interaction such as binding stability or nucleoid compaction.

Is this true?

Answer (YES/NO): NO